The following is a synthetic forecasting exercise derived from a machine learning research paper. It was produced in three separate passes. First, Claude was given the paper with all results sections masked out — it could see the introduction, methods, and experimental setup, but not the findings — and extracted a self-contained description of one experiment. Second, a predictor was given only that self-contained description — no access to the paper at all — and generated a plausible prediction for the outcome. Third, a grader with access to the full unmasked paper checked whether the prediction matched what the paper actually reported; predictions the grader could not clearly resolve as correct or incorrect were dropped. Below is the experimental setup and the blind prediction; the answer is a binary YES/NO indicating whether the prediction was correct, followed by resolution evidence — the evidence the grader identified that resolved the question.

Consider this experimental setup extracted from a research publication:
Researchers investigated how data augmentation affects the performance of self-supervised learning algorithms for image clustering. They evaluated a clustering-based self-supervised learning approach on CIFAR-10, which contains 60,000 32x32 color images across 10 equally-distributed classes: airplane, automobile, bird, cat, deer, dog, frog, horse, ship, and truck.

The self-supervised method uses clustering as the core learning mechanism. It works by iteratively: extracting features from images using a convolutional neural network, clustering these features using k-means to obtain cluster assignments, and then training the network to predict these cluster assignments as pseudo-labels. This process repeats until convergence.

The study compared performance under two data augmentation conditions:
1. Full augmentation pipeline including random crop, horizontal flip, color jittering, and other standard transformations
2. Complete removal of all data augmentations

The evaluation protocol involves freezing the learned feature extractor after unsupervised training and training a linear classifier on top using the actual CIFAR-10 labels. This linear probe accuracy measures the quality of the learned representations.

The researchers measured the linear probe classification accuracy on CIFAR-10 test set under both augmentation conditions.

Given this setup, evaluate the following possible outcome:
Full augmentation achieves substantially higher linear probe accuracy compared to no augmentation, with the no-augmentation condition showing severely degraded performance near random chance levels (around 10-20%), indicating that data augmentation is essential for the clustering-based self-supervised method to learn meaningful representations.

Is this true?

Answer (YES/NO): NO